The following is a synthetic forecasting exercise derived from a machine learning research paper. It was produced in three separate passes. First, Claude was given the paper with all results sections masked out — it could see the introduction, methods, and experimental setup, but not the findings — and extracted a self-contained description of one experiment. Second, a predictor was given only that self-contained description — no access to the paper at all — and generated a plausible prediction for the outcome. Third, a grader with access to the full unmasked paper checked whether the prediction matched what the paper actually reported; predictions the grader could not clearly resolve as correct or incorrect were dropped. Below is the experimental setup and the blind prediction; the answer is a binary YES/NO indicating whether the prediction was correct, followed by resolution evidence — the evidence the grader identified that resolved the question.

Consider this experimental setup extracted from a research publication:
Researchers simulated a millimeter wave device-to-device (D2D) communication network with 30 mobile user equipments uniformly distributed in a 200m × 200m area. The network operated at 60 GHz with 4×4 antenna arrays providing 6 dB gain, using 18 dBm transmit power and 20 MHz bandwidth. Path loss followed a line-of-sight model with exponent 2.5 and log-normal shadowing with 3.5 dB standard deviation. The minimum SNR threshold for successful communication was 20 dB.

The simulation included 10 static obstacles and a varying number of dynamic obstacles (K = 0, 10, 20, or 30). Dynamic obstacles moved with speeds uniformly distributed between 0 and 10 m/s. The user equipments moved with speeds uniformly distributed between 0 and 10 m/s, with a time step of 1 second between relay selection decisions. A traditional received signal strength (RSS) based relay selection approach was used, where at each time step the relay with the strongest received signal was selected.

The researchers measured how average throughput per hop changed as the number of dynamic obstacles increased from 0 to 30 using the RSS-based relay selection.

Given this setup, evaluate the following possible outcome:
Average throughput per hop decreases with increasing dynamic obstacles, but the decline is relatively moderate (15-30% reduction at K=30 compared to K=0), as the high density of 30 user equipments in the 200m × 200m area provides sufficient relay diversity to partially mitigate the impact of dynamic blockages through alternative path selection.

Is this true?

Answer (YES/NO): NO